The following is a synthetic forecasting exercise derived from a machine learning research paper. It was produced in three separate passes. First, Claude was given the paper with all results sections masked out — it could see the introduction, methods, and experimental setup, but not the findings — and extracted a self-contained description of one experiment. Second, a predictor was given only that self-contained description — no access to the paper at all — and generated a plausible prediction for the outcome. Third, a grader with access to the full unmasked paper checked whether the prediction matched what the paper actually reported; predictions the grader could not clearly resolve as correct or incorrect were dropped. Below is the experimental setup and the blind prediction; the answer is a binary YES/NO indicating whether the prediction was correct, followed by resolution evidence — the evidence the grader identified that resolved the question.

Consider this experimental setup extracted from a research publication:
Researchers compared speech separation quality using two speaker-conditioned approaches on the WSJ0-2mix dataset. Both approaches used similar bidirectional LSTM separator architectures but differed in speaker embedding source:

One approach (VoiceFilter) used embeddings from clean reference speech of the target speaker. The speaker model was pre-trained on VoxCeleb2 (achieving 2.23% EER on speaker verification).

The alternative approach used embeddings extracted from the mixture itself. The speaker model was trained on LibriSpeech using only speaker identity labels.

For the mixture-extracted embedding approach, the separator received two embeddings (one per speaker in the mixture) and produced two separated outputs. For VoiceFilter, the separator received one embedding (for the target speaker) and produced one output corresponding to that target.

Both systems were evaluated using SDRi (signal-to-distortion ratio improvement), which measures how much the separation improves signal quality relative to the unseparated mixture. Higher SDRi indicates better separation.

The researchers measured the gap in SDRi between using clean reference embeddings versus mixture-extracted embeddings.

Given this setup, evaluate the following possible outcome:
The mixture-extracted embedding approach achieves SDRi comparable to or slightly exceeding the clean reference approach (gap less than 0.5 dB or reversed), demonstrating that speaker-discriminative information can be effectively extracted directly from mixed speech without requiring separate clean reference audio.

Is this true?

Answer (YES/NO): YES